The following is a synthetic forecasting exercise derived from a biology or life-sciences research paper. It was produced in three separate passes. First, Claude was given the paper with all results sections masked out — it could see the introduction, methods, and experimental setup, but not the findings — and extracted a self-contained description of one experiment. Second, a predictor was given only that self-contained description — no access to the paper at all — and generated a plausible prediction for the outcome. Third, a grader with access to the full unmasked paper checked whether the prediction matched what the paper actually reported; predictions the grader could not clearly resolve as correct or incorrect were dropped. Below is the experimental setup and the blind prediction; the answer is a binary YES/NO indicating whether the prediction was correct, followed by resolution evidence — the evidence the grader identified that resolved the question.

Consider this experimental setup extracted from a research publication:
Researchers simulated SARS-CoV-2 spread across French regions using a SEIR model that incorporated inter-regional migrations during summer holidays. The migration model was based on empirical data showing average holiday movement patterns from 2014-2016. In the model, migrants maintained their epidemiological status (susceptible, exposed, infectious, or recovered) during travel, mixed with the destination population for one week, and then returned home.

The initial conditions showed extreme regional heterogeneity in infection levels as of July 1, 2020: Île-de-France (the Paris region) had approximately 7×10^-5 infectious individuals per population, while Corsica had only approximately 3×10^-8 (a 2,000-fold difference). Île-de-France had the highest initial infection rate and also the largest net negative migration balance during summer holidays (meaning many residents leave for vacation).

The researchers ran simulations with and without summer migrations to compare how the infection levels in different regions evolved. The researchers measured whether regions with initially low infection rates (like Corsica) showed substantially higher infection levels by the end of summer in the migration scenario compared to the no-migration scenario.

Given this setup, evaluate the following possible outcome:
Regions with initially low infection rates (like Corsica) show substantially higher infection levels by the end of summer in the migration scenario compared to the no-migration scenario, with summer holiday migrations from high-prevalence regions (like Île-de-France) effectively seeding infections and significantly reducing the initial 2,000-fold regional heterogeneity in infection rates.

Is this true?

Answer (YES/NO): NO